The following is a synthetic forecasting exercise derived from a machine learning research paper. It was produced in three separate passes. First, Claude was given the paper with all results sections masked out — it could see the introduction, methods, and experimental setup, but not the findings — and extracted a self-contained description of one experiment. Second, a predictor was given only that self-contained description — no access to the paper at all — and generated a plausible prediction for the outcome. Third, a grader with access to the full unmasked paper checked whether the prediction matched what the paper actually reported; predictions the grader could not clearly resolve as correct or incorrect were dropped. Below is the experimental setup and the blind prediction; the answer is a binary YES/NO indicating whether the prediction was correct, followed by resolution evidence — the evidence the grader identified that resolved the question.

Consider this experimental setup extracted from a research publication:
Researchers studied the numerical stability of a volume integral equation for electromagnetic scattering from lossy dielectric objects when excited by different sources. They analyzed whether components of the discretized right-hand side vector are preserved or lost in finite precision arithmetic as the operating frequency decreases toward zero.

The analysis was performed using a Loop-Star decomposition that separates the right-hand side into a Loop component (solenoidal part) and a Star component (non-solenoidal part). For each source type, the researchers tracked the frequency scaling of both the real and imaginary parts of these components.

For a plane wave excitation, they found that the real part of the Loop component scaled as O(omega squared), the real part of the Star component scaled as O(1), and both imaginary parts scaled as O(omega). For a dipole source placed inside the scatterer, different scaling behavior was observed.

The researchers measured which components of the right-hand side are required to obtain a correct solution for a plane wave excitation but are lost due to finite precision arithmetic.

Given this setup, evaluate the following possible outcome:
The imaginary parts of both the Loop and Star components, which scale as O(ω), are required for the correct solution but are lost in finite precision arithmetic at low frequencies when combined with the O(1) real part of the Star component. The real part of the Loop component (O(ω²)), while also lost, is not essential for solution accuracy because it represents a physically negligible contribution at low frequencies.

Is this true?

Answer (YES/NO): NO